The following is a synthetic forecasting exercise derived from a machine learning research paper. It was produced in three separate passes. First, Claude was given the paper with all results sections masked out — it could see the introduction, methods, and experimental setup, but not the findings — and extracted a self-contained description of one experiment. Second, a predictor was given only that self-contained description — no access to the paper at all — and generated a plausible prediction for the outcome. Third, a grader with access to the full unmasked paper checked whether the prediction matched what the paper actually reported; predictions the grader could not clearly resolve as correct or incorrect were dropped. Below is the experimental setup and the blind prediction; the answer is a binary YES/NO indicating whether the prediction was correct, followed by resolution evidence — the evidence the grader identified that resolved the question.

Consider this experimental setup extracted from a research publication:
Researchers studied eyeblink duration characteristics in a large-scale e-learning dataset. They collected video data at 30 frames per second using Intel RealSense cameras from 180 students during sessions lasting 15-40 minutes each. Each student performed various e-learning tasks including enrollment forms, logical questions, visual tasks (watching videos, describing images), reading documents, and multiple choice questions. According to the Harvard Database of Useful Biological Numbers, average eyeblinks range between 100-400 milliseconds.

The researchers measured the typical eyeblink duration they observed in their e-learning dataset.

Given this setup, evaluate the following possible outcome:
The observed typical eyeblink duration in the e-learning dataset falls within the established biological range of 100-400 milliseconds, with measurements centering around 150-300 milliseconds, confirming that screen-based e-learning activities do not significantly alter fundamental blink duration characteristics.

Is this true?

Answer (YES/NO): YES